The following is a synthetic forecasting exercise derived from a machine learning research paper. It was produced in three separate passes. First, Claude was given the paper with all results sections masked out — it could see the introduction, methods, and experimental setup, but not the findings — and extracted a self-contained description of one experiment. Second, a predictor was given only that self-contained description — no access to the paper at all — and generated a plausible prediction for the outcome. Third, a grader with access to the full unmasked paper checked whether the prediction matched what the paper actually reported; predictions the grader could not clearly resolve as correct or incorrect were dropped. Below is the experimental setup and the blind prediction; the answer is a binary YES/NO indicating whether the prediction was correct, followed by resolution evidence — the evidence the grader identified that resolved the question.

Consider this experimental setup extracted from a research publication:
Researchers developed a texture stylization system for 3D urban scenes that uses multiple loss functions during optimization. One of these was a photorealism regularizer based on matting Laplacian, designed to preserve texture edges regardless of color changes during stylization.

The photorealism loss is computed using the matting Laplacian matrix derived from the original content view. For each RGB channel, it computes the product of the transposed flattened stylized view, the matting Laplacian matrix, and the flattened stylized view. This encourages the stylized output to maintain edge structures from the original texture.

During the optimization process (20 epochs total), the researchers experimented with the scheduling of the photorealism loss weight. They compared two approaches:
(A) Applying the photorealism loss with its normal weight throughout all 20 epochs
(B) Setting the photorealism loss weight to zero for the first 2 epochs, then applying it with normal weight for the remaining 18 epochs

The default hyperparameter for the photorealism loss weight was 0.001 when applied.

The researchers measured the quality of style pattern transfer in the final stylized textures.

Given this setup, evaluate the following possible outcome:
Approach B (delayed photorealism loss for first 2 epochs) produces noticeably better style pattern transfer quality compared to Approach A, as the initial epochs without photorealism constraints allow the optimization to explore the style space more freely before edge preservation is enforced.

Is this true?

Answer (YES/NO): YES